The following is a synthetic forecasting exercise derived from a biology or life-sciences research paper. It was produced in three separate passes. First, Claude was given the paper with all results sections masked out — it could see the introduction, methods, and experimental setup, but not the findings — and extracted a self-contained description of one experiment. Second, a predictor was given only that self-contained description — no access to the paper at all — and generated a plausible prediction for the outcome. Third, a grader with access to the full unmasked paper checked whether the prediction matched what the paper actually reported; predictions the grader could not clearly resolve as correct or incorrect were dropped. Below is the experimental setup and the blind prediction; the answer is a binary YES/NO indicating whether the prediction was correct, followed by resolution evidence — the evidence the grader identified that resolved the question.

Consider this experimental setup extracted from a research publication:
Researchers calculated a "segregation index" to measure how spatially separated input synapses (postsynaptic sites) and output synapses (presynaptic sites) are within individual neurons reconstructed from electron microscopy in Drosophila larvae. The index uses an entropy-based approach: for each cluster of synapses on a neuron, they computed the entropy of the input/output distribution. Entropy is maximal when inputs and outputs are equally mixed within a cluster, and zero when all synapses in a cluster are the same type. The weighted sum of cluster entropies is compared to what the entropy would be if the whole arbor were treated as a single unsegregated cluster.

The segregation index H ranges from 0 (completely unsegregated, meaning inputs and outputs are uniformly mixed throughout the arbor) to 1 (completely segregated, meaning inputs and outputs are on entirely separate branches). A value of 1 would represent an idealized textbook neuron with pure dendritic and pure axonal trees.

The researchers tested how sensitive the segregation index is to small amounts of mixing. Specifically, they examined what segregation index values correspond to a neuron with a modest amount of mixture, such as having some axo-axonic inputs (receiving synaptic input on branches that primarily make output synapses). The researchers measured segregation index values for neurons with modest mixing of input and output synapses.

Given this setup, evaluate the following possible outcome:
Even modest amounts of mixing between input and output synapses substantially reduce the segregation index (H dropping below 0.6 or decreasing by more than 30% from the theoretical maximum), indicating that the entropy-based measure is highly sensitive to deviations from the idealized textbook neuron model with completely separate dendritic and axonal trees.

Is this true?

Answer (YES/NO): YES